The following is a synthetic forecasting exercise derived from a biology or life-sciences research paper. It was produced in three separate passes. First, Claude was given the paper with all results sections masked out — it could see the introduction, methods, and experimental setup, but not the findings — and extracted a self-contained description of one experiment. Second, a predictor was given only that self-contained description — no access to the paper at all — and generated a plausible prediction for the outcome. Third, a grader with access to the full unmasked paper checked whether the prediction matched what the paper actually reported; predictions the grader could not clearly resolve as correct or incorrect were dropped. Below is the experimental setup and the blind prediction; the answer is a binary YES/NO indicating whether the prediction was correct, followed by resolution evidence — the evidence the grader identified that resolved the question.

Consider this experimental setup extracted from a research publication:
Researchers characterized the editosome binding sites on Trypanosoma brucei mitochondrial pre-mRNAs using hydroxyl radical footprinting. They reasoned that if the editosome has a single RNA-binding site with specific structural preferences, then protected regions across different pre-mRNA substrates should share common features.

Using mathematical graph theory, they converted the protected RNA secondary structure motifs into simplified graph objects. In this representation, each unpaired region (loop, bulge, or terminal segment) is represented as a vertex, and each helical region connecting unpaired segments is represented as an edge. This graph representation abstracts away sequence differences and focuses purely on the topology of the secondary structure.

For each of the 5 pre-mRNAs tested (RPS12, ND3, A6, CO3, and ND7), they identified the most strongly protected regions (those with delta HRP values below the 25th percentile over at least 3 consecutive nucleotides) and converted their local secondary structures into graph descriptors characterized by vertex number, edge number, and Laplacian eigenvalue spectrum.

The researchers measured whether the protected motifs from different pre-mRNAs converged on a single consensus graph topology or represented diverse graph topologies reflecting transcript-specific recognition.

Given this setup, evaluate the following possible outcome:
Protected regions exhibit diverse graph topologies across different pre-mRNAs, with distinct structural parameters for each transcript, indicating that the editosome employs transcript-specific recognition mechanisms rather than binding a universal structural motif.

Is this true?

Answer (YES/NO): NO